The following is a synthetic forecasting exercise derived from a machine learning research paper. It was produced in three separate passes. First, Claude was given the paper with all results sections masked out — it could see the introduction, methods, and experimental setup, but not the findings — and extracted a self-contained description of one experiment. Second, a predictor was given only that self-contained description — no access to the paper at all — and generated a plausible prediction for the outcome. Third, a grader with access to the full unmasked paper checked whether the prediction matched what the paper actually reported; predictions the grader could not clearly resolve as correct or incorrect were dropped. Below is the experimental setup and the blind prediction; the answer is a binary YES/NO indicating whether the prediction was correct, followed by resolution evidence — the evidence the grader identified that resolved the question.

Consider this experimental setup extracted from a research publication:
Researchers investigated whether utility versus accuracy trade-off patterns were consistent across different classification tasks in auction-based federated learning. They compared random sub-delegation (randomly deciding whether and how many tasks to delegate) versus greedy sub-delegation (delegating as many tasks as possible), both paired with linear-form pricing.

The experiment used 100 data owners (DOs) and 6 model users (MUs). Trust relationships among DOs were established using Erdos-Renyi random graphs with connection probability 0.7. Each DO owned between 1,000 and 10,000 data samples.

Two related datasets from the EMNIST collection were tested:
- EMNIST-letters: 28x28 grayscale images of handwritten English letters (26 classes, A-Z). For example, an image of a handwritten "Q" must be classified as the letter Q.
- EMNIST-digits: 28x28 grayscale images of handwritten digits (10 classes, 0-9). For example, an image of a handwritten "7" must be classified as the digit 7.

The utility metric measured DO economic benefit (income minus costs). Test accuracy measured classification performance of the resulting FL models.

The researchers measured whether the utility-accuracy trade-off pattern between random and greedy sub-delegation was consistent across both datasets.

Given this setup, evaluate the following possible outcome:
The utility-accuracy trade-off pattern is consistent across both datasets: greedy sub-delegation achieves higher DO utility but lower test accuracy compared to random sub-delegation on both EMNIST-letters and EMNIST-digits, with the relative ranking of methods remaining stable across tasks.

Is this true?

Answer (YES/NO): NO